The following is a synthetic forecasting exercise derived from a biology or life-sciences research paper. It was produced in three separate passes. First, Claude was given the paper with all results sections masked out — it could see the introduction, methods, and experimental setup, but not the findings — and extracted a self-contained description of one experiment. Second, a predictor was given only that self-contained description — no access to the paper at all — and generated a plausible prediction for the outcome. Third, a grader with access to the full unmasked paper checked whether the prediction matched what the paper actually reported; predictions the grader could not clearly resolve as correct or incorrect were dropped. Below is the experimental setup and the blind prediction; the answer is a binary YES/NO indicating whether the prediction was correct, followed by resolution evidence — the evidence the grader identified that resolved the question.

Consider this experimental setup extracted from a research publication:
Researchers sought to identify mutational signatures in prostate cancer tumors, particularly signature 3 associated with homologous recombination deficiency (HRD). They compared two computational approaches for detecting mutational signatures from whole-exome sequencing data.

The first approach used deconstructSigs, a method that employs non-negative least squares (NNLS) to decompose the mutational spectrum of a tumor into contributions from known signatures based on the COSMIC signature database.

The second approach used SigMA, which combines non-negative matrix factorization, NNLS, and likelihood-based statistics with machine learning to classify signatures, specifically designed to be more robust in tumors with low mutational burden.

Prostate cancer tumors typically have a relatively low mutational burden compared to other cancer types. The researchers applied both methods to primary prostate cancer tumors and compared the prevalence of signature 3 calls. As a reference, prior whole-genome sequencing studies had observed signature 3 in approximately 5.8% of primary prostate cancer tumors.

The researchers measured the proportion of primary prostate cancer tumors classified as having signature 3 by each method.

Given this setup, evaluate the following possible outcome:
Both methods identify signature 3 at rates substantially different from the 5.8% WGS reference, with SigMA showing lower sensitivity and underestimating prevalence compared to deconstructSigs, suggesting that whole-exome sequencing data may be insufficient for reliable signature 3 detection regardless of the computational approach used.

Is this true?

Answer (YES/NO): NO